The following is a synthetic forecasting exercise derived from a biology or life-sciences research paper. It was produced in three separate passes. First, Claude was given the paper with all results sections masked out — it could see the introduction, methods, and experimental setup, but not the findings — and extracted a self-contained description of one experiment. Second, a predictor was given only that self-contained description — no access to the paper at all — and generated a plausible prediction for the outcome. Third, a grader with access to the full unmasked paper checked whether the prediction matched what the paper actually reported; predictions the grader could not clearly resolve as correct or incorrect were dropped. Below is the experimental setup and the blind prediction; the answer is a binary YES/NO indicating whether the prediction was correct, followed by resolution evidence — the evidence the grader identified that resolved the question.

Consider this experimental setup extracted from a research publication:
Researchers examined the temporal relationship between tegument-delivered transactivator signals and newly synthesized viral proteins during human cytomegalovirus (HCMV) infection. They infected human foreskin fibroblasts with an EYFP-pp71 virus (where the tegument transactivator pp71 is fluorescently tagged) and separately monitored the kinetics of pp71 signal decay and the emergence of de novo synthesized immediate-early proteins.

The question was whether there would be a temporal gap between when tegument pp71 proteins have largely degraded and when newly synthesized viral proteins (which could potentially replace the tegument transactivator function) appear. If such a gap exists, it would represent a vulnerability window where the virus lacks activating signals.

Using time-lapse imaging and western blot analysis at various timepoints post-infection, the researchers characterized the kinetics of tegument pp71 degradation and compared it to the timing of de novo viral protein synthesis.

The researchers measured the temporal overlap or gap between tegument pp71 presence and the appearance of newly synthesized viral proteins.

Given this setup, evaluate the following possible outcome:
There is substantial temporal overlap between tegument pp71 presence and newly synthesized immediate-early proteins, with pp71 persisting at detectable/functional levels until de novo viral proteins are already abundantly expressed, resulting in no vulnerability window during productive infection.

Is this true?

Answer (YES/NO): NO